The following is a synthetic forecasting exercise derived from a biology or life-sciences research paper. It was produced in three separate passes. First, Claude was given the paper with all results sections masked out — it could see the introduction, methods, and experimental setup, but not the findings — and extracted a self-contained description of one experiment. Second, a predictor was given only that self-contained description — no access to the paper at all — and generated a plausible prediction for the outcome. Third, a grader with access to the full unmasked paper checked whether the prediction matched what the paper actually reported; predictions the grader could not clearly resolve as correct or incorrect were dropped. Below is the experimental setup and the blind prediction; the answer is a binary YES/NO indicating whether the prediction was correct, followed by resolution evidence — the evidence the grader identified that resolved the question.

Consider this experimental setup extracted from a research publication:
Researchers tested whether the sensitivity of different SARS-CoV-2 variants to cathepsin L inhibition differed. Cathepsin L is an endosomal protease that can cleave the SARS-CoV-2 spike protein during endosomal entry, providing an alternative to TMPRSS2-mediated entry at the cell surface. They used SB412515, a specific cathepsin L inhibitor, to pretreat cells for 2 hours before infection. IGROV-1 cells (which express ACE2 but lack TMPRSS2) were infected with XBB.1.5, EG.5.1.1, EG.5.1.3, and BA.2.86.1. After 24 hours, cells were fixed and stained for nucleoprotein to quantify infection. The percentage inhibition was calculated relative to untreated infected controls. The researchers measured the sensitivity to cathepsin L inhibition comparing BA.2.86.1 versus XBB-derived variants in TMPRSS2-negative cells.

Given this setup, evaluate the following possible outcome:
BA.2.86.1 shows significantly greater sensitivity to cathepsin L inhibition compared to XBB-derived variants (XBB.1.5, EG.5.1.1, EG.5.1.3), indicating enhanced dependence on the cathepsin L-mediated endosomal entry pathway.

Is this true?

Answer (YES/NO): NO